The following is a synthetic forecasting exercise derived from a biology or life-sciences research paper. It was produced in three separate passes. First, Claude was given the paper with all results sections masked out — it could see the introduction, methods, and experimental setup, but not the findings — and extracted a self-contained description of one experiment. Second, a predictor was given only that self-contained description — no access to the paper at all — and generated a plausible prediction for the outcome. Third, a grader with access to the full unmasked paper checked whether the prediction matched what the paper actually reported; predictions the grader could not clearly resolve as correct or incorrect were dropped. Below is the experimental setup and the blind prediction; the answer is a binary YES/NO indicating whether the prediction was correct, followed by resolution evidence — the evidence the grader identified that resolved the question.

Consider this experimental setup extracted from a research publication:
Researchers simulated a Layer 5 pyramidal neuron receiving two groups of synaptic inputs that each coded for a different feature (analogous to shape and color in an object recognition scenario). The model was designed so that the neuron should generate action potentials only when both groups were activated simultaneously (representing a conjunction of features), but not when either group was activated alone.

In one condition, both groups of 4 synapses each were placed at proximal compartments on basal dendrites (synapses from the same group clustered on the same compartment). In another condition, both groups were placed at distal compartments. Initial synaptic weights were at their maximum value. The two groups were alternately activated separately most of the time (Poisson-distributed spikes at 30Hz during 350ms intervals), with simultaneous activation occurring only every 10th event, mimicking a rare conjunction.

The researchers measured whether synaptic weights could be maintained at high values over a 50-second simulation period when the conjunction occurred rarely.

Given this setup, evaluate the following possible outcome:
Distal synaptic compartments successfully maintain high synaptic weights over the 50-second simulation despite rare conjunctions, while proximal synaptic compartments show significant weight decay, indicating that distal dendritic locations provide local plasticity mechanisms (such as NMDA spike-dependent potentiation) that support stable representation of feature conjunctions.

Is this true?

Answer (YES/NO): YES